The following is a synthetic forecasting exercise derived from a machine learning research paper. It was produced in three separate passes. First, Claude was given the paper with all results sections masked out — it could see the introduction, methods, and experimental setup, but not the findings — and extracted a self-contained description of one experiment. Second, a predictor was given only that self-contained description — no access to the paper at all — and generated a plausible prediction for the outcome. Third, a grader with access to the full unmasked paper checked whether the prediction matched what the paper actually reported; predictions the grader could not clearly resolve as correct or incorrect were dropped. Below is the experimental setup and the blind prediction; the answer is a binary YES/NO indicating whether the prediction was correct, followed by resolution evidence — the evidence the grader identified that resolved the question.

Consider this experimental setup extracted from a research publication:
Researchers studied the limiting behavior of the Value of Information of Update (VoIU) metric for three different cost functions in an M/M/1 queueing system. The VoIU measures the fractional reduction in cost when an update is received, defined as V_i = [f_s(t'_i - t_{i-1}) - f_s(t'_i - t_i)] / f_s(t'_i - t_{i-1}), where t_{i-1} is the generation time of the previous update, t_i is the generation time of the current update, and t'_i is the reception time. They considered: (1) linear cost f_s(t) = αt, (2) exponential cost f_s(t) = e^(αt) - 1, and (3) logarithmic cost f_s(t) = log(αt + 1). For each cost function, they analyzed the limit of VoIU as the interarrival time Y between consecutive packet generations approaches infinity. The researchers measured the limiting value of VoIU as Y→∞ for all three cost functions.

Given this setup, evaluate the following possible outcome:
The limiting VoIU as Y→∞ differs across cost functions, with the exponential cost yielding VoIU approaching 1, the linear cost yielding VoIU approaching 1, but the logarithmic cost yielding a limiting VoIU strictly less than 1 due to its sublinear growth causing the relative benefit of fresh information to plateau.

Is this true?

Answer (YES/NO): NO